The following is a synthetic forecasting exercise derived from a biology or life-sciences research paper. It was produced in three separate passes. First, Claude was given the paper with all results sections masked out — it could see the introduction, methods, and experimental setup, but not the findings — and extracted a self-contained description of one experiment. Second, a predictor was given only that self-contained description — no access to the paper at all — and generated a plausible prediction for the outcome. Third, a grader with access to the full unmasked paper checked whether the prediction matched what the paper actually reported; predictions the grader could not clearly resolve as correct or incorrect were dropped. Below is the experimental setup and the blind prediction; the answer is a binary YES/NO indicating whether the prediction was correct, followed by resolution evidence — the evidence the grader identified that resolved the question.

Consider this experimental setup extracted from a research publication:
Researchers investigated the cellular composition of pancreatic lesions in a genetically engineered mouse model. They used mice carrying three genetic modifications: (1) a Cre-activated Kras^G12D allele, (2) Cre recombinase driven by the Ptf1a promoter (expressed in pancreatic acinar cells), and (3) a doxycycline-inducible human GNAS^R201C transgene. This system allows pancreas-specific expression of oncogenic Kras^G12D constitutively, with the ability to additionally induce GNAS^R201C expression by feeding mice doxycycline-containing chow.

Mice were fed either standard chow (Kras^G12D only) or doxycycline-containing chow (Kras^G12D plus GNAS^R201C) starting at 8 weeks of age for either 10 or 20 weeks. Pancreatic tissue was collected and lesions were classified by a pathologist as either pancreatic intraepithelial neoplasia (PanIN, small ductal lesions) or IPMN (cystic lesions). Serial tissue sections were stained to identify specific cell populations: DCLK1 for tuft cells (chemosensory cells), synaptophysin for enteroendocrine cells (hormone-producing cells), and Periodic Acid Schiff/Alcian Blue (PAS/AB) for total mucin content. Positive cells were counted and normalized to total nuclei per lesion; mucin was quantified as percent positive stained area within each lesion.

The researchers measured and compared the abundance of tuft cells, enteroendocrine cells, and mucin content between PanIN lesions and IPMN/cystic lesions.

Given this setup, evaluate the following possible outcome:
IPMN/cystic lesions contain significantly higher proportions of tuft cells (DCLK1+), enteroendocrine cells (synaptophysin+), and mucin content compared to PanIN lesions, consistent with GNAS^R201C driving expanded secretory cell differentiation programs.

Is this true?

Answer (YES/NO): NO